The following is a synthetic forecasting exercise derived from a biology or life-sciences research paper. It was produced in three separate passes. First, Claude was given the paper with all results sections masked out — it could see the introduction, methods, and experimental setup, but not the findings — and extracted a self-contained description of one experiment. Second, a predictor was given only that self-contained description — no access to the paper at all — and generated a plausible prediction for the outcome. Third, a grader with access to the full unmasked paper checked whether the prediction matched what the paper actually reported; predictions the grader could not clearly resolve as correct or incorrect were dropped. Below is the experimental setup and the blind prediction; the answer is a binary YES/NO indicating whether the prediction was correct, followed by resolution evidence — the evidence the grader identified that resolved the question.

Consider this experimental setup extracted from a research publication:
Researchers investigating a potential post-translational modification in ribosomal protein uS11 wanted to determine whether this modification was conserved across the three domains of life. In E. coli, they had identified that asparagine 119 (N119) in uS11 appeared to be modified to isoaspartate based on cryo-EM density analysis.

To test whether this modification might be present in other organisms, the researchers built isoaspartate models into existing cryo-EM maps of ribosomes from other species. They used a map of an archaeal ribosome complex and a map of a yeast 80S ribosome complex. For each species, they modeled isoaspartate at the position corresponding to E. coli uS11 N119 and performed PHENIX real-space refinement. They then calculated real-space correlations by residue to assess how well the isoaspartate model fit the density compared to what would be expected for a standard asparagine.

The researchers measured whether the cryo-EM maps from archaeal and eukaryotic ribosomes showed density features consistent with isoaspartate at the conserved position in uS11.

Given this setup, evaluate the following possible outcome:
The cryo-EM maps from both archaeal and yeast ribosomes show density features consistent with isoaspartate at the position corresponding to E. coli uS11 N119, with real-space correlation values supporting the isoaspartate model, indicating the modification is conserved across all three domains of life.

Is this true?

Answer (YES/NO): YES